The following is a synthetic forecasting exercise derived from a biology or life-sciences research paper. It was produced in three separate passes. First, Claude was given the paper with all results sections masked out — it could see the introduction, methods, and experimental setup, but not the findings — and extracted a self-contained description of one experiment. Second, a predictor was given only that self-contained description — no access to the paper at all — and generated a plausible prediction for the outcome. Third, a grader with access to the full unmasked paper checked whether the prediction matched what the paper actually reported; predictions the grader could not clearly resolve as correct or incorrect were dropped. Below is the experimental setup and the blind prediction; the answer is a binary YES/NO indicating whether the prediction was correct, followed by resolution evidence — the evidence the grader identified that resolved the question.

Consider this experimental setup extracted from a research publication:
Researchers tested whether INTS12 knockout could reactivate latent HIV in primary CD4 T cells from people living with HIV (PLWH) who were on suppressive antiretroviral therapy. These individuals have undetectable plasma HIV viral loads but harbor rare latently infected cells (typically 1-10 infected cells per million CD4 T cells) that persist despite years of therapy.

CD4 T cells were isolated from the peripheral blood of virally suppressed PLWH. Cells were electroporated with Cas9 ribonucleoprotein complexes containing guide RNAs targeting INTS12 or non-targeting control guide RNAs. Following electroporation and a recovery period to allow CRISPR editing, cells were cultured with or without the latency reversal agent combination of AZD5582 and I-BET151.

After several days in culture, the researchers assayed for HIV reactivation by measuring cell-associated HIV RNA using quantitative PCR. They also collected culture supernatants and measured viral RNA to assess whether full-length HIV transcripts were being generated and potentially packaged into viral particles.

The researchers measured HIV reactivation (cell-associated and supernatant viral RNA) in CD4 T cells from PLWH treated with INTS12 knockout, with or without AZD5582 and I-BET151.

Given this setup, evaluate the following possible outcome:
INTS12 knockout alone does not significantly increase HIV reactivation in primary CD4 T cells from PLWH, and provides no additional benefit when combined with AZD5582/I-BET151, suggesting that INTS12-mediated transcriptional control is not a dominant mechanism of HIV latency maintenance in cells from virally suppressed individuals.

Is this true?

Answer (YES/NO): NO